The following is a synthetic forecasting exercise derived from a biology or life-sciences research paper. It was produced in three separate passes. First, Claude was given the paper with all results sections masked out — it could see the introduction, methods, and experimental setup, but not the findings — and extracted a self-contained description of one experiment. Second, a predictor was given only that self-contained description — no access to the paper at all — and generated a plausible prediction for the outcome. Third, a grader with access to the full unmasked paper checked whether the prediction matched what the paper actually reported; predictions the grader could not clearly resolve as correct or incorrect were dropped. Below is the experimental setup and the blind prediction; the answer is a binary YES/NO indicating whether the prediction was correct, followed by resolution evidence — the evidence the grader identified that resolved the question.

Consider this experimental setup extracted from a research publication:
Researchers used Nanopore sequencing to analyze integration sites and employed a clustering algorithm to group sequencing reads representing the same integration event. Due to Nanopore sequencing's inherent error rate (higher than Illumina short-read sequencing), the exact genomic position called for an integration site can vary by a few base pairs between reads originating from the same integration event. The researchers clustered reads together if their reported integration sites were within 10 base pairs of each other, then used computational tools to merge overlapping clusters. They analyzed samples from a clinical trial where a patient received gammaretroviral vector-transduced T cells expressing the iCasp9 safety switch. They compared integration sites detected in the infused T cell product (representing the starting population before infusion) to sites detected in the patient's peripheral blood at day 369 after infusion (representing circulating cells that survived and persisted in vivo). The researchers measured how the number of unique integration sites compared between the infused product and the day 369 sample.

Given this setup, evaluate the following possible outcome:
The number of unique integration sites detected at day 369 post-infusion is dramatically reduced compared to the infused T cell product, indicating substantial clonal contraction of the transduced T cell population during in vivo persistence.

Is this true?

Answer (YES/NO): NO